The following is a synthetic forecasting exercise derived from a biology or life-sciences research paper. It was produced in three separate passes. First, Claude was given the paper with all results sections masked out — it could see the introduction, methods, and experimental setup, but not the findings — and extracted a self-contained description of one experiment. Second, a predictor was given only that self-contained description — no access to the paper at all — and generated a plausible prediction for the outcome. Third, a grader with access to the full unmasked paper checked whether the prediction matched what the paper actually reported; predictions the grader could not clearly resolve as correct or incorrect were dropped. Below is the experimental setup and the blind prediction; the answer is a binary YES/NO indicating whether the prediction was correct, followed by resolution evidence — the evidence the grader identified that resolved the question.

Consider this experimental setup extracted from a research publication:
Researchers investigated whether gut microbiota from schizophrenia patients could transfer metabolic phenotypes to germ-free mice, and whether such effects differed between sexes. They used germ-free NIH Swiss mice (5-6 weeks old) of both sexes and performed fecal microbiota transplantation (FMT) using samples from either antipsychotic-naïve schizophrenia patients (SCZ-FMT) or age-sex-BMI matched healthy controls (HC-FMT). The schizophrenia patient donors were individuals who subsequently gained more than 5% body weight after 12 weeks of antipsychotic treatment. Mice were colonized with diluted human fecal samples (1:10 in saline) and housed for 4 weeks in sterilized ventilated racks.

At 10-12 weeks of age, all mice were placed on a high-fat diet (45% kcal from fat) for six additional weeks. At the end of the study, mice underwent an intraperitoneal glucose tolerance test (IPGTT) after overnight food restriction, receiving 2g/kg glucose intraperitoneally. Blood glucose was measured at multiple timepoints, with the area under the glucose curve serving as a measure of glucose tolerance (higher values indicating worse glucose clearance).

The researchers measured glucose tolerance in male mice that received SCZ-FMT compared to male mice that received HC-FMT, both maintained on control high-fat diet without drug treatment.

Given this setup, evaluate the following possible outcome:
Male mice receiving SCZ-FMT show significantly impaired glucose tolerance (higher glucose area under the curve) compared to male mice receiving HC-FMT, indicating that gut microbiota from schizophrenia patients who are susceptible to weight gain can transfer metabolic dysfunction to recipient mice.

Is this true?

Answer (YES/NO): NO